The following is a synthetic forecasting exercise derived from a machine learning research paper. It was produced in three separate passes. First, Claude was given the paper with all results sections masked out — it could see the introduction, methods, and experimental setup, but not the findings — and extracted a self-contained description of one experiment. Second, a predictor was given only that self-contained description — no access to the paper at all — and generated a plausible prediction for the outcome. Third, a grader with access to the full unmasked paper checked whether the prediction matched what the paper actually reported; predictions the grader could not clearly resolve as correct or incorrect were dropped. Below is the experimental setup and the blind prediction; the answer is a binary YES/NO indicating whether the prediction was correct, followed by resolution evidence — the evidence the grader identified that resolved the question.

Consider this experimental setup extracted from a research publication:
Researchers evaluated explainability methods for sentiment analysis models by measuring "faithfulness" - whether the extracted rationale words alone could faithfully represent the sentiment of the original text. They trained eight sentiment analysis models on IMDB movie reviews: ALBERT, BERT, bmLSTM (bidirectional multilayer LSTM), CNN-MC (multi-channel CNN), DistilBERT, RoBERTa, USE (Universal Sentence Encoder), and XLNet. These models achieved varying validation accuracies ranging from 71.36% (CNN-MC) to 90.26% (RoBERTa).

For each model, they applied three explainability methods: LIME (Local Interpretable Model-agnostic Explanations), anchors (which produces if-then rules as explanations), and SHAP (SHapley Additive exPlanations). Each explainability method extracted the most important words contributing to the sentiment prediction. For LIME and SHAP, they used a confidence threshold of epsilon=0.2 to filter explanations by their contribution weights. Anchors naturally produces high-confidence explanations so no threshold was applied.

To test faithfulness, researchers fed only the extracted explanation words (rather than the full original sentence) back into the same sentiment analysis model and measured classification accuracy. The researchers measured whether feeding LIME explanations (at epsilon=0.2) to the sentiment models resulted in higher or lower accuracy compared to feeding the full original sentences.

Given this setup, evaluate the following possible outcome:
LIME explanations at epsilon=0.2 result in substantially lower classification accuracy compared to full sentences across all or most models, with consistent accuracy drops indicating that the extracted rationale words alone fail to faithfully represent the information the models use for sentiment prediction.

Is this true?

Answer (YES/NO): NO